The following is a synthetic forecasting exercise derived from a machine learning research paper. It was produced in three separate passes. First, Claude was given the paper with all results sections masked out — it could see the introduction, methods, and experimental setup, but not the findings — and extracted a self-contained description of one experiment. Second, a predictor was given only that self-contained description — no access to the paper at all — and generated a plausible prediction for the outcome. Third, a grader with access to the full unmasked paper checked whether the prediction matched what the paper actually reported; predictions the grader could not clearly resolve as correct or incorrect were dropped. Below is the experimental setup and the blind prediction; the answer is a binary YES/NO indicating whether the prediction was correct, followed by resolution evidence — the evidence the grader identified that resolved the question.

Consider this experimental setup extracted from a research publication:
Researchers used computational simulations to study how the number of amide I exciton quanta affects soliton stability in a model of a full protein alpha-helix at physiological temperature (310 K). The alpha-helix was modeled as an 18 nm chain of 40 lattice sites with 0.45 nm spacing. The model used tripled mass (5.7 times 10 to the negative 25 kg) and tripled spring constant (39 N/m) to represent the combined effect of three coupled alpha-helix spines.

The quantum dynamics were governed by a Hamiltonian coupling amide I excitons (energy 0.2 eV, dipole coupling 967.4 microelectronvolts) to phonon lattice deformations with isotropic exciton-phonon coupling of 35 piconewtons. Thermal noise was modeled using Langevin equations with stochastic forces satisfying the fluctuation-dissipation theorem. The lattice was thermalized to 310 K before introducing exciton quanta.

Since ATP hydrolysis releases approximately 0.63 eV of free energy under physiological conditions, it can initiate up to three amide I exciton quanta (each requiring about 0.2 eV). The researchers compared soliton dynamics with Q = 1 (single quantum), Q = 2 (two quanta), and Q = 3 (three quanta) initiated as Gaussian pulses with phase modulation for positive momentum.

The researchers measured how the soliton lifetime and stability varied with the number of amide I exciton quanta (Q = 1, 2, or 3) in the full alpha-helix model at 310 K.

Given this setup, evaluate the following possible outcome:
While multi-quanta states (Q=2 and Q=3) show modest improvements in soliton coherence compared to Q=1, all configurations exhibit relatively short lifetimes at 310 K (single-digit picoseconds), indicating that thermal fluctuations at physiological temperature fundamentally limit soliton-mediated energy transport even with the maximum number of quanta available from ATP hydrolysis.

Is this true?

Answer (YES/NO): NO